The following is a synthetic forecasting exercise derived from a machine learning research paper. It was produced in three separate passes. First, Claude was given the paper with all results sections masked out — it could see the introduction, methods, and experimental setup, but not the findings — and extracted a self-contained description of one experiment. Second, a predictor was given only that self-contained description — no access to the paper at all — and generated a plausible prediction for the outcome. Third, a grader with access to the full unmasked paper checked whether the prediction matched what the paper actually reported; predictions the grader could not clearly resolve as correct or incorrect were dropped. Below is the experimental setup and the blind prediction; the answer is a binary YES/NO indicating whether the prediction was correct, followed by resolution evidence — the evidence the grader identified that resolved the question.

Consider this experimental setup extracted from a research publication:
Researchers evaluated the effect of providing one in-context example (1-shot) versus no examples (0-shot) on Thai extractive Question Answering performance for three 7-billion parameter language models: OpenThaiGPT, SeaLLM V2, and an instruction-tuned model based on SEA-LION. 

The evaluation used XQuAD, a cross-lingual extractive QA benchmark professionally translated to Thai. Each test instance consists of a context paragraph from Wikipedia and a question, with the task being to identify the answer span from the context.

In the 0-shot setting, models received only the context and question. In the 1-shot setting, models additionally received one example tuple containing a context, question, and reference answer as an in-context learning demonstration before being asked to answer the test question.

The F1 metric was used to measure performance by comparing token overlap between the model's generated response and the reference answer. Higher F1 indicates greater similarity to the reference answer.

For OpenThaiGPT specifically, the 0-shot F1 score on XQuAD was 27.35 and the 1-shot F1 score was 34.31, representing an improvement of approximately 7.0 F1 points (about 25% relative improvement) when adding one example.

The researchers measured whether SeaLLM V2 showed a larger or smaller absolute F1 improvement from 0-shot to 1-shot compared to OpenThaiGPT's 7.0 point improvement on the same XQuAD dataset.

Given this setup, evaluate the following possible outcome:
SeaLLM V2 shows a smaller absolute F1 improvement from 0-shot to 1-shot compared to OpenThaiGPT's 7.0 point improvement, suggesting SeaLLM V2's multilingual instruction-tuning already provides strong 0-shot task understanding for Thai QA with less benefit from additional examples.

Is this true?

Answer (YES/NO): NO